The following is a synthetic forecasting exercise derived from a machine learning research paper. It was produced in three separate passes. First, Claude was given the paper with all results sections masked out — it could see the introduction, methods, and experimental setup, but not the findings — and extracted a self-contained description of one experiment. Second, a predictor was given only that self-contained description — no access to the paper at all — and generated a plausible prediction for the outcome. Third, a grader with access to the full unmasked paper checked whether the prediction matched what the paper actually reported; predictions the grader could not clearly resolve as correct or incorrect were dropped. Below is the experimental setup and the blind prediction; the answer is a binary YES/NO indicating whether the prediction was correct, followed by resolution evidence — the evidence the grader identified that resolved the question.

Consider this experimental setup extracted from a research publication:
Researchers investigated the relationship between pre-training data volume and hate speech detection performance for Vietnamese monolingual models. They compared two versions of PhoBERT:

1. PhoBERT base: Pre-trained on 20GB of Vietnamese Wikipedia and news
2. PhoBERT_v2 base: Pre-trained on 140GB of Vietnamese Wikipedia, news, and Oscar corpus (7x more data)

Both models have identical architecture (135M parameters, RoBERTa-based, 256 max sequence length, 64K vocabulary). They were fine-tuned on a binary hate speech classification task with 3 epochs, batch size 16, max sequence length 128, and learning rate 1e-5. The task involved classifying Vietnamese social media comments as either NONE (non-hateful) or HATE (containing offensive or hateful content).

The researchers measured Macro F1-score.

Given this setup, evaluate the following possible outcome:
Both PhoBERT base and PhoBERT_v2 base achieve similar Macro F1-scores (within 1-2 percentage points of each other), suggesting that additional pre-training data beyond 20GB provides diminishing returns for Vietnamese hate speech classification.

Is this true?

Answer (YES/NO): NO